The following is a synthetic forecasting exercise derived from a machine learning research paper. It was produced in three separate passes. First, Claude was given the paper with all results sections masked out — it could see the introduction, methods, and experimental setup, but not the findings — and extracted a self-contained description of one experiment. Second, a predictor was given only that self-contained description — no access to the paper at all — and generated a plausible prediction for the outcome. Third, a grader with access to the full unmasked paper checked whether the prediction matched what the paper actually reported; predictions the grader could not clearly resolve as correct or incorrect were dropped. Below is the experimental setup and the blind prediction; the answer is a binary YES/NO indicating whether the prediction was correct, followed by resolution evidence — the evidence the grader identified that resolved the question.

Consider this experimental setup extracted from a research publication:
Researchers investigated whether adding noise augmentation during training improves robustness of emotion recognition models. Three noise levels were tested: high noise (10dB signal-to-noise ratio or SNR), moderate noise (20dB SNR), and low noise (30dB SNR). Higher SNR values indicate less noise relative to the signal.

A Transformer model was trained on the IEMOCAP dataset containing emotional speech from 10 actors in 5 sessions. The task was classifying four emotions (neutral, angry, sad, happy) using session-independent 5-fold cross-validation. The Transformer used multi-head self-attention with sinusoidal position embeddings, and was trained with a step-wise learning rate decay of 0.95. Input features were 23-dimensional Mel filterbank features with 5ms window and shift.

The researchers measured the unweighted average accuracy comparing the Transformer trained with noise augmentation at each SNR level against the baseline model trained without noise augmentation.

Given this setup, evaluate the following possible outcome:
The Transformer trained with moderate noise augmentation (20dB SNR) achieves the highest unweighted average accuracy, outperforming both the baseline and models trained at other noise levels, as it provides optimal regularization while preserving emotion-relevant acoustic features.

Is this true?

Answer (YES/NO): NO